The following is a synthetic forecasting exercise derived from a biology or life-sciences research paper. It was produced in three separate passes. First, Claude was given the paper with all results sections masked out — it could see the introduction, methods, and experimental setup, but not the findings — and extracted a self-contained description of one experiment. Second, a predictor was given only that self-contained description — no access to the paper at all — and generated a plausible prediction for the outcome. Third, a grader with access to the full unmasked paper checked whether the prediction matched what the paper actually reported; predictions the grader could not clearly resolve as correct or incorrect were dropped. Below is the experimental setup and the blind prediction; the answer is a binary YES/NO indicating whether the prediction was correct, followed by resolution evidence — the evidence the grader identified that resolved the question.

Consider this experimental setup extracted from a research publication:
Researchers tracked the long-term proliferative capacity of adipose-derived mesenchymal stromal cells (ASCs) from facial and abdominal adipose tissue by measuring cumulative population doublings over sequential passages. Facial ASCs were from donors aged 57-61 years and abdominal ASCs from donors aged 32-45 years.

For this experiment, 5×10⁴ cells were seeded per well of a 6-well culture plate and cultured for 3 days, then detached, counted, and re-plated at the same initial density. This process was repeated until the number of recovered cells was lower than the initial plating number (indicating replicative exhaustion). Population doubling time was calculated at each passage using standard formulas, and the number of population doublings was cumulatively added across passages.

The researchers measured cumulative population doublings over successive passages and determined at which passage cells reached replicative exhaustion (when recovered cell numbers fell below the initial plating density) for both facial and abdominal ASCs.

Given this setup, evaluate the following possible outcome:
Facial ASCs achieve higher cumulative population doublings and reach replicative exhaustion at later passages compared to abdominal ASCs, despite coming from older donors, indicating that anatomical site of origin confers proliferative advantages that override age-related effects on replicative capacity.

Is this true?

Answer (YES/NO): NO